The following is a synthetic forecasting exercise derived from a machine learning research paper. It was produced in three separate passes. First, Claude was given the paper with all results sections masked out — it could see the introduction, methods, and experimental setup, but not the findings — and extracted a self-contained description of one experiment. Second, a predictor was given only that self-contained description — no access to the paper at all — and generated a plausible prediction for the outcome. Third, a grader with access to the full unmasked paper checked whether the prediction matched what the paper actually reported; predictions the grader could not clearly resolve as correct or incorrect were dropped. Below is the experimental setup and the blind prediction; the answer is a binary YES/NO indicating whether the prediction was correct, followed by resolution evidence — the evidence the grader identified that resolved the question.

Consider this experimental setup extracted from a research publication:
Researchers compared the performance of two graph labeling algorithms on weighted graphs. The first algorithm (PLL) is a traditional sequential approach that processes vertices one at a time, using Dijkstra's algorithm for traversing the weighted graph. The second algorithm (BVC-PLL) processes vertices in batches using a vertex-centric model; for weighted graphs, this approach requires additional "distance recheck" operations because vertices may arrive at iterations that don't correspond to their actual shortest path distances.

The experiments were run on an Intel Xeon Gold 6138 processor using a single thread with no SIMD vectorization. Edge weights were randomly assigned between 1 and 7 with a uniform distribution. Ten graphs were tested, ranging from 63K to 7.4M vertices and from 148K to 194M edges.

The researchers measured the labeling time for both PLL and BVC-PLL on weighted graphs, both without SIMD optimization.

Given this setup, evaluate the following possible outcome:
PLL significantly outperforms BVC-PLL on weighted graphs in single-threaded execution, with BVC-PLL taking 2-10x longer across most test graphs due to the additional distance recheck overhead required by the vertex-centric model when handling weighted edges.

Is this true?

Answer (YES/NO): NO